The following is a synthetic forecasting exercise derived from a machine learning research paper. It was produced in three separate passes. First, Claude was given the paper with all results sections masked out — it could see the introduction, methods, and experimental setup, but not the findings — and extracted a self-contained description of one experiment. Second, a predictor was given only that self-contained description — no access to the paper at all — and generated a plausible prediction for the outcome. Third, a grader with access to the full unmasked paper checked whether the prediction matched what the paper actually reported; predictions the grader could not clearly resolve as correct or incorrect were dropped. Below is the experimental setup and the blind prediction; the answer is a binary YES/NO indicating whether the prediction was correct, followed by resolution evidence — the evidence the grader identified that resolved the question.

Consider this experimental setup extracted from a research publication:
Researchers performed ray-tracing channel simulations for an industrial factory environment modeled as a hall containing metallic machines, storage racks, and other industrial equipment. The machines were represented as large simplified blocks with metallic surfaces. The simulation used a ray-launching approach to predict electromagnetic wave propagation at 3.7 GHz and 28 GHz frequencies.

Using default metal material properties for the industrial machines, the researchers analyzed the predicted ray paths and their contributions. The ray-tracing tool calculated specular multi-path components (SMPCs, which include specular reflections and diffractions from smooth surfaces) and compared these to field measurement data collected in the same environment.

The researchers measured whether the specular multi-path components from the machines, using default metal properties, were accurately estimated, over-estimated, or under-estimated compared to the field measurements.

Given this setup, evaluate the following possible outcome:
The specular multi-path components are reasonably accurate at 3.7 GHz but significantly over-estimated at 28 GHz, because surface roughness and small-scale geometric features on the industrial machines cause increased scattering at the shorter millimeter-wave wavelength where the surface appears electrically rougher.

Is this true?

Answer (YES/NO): NO